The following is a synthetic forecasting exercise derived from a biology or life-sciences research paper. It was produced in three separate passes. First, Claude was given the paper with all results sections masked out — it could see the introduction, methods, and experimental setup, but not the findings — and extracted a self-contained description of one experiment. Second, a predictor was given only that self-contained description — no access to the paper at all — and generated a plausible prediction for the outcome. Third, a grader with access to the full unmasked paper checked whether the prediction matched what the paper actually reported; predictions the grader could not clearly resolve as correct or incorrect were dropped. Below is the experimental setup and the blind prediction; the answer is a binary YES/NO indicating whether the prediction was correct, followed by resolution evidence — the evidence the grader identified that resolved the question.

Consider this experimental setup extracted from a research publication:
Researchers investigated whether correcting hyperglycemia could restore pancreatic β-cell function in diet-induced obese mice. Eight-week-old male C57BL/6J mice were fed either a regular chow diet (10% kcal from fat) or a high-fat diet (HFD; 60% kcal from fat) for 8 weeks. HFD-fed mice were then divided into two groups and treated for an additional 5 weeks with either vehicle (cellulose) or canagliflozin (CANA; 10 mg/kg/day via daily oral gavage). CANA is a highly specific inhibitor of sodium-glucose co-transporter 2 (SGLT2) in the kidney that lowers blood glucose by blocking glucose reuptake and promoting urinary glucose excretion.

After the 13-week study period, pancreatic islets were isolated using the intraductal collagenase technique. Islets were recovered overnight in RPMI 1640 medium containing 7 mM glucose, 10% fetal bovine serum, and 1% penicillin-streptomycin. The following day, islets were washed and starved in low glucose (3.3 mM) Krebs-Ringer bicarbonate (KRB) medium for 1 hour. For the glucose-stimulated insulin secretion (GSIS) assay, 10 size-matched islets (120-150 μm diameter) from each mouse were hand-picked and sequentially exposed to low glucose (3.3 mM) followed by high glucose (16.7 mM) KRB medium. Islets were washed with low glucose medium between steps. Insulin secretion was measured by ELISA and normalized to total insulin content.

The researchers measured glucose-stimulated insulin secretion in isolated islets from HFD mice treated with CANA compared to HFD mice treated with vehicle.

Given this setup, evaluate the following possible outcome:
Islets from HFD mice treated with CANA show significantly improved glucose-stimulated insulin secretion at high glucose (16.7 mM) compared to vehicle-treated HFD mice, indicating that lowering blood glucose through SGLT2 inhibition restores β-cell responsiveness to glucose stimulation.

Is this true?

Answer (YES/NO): NO